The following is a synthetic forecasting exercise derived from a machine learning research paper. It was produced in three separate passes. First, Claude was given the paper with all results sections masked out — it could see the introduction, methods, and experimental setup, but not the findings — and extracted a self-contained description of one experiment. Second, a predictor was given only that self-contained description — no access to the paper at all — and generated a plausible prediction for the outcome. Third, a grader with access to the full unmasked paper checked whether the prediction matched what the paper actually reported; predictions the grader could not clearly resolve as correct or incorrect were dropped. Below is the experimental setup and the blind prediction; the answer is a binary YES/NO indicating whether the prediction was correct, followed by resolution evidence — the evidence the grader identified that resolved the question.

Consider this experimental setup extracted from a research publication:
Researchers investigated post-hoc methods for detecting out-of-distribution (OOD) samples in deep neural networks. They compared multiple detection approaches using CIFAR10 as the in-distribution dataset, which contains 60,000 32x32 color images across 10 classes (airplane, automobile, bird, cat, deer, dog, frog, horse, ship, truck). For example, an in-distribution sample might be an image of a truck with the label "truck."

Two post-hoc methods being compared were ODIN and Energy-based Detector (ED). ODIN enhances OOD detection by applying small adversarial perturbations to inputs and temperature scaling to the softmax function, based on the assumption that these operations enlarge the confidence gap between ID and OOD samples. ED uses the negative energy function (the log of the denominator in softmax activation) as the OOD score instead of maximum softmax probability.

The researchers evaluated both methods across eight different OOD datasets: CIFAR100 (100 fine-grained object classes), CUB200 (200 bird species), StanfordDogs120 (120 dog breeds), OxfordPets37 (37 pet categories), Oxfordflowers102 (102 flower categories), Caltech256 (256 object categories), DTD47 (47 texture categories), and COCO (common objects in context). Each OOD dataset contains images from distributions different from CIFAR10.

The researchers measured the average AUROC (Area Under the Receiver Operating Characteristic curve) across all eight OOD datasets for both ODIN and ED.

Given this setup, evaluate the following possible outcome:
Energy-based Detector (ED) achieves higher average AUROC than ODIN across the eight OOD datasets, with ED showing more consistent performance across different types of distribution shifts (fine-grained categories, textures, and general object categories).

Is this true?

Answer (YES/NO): NO